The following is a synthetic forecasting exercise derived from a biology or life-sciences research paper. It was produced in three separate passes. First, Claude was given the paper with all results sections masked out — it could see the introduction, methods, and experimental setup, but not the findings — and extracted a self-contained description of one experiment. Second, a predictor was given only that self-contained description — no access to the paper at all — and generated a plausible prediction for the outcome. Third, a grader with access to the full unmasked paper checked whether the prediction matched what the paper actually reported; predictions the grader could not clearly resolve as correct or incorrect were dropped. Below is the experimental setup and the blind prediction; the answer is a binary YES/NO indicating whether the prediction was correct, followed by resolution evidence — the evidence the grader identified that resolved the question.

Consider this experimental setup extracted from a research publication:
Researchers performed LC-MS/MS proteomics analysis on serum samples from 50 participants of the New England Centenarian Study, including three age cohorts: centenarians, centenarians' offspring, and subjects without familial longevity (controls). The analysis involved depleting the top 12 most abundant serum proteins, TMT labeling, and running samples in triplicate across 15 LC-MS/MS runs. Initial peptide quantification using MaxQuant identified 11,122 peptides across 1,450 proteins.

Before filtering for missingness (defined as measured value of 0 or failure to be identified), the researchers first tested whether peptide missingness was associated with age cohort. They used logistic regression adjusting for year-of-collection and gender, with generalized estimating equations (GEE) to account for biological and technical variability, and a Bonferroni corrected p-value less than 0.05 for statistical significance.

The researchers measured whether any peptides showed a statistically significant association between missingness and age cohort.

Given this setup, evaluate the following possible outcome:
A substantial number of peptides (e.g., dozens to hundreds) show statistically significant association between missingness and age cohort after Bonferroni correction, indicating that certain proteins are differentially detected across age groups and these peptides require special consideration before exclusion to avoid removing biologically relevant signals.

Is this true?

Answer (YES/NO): NO